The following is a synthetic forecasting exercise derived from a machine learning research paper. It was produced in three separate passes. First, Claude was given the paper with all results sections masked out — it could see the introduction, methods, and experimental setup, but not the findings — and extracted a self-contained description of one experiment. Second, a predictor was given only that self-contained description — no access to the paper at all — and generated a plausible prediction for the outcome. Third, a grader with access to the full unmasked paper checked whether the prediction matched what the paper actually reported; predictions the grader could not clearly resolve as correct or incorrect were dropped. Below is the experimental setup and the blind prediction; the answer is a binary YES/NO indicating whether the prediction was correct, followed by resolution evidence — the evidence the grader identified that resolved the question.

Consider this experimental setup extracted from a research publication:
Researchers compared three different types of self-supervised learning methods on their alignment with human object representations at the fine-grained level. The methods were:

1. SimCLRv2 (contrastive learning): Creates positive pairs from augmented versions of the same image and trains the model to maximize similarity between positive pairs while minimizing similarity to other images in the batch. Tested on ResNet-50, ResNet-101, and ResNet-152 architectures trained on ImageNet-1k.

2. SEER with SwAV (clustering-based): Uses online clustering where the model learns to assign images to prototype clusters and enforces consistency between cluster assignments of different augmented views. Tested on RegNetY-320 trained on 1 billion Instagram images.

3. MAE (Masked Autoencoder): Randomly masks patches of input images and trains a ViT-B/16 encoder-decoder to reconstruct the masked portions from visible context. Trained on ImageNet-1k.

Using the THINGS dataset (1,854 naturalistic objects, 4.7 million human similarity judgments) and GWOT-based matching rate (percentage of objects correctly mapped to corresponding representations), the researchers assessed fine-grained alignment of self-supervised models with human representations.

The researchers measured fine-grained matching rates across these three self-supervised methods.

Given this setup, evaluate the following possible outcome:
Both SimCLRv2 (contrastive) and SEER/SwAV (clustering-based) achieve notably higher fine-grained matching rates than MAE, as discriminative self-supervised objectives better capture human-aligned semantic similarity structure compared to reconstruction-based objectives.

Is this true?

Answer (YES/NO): NO